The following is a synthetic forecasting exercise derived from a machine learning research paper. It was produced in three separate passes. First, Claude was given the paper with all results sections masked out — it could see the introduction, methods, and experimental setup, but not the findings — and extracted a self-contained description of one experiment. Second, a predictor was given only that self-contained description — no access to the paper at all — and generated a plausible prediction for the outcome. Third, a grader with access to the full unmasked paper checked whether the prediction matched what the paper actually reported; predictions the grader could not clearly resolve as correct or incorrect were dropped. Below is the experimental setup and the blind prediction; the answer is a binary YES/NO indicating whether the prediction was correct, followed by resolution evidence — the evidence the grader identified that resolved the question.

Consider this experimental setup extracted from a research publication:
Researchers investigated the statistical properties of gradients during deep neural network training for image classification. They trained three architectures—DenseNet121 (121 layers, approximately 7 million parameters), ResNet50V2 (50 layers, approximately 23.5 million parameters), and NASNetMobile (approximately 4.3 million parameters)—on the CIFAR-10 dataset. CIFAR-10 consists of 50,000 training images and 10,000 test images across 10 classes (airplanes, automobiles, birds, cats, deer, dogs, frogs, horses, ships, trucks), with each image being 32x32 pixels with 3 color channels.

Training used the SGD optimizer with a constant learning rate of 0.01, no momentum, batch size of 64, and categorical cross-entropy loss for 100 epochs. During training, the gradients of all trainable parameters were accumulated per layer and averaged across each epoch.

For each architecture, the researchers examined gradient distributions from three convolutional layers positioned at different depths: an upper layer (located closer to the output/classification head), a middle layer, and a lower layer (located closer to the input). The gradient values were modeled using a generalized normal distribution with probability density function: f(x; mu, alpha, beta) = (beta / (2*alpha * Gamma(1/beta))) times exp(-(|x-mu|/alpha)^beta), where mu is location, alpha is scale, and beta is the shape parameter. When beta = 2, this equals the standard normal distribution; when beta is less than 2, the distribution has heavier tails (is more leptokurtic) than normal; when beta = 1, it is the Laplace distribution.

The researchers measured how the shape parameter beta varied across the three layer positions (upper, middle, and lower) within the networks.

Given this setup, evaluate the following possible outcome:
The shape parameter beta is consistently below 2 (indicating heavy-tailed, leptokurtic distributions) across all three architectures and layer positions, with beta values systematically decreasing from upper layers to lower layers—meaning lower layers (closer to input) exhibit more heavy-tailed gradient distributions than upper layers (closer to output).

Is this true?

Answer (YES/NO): NO